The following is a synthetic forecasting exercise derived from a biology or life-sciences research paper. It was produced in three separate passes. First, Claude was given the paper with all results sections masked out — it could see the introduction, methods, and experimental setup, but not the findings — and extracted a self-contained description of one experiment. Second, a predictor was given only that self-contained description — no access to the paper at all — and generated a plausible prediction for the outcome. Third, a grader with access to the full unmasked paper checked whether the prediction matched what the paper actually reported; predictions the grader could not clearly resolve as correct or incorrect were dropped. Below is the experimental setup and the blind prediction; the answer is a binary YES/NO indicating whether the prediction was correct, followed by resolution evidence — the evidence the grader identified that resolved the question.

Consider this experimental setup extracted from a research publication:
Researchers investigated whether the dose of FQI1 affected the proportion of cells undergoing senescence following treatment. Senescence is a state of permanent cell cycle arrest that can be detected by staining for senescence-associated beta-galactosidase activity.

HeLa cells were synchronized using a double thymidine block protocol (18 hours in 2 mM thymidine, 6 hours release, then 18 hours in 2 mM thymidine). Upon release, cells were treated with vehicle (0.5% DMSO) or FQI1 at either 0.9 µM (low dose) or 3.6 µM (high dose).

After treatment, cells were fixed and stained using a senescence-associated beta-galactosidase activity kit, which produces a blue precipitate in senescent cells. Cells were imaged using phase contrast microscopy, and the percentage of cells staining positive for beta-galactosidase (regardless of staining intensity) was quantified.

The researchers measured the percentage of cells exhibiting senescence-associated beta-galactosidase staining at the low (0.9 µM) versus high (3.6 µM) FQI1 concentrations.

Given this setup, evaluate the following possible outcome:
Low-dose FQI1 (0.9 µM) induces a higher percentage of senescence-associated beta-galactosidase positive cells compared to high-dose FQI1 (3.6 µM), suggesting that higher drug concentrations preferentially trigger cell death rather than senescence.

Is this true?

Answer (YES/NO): NO